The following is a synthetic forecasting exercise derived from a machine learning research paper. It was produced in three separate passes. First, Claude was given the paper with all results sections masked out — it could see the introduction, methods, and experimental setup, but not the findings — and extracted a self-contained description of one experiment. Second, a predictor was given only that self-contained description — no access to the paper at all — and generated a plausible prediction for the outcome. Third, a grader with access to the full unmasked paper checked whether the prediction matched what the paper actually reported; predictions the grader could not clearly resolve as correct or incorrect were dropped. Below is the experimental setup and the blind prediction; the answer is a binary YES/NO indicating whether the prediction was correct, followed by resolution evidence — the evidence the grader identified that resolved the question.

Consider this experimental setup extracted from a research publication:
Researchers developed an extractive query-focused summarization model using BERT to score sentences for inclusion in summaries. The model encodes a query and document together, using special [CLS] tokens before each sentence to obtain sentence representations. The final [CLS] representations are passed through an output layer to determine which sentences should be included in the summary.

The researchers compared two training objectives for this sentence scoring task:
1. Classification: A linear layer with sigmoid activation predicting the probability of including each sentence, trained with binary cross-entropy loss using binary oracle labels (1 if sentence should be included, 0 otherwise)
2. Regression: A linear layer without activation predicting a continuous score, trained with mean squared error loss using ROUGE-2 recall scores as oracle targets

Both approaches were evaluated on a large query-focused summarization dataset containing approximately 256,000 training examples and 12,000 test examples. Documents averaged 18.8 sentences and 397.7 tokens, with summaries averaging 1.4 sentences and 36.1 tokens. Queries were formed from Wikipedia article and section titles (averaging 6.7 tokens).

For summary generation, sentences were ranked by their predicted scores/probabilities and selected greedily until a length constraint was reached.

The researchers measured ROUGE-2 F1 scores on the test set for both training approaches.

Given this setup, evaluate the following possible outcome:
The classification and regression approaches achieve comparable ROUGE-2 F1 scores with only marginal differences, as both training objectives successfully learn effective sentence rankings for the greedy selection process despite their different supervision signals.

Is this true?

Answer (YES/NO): NO